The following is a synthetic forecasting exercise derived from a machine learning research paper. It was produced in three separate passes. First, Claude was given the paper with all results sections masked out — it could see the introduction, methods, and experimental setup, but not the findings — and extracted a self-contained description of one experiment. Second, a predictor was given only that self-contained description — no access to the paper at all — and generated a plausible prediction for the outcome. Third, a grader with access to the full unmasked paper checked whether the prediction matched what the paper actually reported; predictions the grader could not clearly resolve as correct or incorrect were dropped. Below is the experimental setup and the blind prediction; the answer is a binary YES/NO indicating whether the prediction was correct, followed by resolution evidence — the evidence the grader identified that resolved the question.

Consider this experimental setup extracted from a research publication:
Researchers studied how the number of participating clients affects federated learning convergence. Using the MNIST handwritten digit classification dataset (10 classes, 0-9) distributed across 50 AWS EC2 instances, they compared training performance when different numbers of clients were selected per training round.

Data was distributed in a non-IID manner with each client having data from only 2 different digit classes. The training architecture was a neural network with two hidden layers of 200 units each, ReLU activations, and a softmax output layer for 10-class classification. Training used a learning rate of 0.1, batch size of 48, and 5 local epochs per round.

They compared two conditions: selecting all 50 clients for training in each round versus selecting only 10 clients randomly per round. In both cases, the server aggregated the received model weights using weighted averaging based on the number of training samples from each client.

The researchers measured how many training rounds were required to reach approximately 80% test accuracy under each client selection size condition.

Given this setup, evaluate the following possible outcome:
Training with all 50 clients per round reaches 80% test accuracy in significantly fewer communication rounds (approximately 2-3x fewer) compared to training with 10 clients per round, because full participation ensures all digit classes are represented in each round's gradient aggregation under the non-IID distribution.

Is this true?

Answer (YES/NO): NO